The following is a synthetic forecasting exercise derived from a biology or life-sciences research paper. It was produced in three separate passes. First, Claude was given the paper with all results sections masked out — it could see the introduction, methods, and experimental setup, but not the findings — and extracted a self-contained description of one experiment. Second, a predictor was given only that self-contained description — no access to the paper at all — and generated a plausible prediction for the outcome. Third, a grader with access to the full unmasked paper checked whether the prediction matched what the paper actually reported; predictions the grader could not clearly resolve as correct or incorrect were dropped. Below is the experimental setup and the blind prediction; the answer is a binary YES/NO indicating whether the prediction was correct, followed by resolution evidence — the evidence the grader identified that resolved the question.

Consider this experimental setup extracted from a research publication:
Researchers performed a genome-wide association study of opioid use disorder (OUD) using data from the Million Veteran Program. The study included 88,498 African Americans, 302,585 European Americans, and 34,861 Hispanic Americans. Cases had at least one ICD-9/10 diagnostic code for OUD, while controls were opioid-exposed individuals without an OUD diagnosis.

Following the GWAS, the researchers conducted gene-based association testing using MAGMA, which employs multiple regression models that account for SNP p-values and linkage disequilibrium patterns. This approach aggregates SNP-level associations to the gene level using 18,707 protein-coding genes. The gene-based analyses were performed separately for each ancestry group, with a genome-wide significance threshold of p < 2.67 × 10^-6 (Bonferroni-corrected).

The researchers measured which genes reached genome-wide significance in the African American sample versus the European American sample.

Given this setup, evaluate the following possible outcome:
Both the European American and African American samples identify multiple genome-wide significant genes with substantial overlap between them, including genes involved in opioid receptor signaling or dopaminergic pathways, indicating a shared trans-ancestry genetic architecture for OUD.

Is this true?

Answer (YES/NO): NO